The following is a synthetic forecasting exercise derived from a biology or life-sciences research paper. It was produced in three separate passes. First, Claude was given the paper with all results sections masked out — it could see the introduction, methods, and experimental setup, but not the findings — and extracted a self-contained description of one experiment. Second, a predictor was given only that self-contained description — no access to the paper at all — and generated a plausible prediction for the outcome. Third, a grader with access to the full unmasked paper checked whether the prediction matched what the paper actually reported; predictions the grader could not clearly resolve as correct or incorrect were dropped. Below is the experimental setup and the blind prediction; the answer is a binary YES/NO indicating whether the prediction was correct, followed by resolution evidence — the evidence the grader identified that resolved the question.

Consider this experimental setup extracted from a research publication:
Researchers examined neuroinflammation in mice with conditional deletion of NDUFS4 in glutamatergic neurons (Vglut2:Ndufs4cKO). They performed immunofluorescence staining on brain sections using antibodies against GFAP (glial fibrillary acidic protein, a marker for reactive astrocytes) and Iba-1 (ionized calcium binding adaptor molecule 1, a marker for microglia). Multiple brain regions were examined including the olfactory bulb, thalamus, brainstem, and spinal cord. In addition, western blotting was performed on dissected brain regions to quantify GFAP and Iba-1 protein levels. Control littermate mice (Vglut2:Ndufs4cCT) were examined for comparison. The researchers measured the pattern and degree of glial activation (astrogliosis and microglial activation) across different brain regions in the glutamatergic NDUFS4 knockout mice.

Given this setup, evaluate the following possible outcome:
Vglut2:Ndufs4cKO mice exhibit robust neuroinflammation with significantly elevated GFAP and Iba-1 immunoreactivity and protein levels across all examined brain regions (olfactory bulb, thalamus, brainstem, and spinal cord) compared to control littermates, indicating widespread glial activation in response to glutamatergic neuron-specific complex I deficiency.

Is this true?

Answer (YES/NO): NO